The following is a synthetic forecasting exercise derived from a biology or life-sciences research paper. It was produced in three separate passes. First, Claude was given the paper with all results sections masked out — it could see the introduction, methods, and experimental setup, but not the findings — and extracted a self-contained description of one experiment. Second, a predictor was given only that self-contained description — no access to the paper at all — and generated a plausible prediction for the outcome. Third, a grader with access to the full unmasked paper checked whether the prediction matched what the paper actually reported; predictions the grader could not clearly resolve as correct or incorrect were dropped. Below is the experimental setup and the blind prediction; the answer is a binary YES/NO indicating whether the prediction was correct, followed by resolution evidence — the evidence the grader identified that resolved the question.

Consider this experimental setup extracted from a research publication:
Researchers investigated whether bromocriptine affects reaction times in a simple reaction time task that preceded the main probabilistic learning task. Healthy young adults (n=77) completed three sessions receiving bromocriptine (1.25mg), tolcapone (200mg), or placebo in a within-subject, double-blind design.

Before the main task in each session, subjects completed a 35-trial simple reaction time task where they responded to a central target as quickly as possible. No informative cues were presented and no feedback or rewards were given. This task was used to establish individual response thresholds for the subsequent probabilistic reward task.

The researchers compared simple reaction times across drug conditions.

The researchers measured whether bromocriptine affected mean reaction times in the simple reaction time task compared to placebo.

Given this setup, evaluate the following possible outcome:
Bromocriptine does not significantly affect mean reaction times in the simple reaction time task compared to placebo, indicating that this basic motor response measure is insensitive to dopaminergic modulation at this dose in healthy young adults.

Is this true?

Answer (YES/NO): YES